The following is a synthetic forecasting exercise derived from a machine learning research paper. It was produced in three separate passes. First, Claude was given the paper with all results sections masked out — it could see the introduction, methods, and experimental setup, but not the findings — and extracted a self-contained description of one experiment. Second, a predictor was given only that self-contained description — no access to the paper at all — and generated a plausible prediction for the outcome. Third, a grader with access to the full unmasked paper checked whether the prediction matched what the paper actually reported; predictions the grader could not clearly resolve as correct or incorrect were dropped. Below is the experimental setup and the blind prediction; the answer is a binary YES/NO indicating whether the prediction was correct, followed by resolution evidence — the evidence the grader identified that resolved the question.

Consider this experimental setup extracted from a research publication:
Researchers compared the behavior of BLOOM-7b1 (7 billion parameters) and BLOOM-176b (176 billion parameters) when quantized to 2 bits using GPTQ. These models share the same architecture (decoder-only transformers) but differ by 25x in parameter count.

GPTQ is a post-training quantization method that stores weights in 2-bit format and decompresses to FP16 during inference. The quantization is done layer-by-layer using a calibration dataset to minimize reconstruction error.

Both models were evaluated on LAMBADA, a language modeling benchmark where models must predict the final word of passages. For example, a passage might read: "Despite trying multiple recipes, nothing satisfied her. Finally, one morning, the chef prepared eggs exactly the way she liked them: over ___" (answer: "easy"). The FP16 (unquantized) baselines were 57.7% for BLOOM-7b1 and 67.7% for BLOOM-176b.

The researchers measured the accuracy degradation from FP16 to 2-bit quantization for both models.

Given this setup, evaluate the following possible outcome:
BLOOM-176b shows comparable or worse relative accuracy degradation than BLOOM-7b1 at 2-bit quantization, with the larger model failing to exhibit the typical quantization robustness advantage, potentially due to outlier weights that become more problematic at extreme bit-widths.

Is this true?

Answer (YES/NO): NO